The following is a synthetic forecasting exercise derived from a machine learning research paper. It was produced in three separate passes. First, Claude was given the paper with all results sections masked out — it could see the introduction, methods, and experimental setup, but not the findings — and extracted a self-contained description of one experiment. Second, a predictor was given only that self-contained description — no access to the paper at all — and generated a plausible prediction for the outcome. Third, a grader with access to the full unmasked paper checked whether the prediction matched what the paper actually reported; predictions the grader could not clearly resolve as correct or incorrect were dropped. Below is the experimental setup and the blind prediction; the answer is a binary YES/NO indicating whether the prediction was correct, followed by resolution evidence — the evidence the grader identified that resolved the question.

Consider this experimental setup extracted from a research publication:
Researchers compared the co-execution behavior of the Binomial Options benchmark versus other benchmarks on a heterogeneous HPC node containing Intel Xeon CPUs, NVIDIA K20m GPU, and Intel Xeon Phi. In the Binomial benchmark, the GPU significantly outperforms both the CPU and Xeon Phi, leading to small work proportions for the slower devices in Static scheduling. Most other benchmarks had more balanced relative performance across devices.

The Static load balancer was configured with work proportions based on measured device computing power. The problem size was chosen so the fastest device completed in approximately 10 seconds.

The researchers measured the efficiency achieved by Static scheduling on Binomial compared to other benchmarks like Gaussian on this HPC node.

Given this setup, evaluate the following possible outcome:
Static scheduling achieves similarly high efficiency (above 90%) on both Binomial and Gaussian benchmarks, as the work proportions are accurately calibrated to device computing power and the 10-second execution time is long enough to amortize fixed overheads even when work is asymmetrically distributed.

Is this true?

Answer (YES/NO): NO